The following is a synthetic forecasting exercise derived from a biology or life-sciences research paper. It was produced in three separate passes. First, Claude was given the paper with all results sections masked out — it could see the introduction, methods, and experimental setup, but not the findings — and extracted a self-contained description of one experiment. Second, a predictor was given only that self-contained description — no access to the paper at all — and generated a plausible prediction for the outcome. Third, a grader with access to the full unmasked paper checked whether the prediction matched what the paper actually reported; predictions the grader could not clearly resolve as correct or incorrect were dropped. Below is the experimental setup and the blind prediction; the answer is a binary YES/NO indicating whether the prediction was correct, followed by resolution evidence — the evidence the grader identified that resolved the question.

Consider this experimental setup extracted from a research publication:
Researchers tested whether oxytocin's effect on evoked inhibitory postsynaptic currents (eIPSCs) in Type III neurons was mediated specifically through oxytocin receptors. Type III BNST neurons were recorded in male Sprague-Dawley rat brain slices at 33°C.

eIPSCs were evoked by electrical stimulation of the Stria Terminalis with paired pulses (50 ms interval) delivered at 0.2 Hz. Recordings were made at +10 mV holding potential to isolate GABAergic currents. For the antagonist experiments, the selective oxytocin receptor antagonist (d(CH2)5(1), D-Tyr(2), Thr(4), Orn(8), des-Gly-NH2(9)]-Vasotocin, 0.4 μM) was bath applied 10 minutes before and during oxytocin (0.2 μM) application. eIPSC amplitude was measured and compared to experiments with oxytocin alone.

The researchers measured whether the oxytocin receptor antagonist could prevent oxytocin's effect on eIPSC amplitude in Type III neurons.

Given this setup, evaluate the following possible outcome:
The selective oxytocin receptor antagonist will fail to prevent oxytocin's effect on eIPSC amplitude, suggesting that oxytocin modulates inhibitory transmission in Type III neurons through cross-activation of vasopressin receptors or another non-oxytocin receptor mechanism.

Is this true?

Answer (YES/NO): NO